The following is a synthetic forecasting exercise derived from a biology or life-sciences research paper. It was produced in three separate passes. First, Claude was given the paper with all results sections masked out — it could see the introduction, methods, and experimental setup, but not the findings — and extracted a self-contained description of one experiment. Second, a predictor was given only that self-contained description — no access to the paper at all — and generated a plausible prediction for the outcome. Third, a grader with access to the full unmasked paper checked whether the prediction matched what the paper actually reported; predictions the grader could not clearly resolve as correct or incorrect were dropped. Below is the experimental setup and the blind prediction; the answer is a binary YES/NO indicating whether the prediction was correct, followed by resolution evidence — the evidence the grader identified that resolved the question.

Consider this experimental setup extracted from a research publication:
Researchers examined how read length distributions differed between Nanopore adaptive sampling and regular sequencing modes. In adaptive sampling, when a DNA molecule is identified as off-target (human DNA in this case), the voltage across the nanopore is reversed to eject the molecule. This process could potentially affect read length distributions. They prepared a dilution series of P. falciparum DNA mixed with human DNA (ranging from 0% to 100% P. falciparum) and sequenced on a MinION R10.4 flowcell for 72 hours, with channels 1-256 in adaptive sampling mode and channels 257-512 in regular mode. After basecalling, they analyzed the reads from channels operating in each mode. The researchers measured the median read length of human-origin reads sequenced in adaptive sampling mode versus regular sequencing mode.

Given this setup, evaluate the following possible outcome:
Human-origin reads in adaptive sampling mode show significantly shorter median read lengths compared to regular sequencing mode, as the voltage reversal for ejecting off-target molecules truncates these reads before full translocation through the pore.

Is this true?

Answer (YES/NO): YES